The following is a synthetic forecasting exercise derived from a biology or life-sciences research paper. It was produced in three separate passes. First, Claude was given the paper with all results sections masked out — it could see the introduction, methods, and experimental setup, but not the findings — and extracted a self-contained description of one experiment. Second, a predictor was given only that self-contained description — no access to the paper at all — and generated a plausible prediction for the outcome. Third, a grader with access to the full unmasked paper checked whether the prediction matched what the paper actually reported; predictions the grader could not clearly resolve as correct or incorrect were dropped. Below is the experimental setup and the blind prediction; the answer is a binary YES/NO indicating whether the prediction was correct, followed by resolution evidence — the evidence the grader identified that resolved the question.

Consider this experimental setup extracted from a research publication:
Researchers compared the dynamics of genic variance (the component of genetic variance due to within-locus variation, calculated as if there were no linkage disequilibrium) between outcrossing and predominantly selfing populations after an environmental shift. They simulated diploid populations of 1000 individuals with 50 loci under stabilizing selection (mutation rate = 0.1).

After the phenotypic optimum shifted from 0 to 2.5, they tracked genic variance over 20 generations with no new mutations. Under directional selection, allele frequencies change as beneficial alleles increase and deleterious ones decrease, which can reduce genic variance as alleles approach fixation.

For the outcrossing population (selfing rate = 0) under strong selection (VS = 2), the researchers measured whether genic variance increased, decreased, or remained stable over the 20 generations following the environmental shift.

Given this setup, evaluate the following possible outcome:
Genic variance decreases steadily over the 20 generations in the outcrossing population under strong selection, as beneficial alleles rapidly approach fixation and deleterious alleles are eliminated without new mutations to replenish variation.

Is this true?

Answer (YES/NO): NO